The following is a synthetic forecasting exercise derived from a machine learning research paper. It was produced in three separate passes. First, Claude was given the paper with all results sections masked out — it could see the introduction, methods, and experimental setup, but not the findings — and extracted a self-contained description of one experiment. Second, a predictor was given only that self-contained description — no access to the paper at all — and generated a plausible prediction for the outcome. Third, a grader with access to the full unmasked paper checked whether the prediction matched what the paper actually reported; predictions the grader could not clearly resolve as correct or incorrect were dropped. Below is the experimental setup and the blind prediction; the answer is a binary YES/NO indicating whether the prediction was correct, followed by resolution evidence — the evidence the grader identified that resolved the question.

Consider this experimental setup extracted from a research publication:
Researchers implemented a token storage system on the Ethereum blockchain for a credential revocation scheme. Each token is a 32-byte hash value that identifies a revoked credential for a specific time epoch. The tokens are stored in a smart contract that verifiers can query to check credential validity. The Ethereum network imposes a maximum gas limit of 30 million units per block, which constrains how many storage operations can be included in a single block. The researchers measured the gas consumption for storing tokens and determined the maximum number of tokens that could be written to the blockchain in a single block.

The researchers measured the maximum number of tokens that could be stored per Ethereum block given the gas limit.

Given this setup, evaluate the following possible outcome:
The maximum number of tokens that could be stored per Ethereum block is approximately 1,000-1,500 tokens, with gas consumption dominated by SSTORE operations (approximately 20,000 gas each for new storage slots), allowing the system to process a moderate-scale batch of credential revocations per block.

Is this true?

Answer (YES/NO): YES